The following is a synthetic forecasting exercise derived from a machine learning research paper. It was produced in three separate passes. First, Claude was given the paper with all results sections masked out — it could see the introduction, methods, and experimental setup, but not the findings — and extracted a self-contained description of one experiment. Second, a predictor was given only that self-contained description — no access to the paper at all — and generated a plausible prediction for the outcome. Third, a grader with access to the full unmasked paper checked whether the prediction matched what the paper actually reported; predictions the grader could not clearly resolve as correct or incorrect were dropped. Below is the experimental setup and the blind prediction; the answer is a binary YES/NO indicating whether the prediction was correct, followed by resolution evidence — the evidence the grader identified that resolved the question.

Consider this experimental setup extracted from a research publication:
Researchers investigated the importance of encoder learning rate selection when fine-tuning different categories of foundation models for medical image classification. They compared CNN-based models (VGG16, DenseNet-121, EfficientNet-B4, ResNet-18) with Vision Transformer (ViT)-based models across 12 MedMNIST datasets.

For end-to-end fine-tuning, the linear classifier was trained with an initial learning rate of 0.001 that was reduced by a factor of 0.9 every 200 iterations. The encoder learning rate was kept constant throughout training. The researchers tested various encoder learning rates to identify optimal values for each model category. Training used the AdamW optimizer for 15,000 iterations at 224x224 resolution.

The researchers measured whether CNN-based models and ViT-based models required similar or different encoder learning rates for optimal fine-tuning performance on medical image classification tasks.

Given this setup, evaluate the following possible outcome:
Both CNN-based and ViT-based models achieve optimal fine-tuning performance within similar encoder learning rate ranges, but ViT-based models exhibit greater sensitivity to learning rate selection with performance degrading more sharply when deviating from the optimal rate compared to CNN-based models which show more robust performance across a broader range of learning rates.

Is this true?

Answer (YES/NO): NO